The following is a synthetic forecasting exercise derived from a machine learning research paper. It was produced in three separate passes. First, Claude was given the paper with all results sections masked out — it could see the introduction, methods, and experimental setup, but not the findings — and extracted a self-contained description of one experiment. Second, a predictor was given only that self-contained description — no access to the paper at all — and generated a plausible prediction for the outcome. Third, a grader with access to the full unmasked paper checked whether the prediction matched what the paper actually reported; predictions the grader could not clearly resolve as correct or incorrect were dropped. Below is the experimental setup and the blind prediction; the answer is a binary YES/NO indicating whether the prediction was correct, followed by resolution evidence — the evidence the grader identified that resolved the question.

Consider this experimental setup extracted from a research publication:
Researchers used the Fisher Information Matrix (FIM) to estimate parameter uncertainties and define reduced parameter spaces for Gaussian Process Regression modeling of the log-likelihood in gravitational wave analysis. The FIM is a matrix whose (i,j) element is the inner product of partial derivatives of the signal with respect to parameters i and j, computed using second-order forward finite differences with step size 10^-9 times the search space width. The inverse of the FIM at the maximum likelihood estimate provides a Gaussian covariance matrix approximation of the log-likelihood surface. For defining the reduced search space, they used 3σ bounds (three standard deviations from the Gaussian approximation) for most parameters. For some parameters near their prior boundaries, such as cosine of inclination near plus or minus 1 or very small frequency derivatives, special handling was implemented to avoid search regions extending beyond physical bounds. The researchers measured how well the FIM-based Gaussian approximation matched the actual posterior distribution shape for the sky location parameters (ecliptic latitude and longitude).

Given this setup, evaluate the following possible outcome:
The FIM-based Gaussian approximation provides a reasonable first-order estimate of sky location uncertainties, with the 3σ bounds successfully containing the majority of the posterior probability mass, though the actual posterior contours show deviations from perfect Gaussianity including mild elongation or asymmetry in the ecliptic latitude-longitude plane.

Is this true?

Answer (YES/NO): NO